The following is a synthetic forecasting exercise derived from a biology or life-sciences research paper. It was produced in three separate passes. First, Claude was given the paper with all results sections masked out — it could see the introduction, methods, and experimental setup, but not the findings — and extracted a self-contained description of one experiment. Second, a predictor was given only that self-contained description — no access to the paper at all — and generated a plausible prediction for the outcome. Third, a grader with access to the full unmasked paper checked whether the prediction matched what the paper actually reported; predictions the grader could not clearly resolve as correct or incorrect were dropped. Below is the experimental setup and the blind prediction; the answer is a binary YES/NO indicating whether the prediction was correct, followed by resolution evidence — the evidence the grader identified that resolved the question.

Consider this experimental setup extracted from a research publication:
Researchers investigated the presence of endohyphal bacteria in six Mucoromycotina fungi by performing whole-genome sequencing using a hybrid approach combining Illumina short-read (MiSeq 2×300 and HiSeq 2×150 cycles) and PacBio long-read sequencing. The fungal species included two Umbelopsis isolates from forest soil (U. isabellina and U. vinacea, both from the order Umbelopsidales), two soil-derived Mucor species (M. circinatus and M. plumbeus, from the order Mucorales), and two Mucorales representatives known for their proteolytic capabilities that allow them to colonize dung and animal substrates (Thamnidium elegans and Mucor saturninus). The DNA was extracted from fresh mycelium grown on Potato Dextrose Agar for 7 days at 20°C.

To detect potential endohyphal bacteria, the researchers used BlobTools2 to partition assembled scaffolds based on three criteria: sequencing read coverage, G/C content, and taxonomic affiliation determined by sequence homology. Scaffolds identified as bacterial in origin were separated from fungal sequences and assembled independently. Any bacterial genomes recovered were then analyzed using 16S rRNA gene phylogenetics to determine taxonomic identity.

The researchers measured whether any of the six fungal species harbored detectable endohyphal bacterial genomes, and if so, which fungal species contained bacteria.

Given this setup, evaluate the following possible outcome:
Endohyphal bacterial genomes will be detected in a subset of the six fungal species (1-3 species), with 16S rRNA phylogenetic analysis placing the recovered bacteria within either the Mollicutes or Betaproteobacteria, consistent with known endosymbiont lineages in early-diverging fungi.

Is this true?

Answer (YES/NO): NO